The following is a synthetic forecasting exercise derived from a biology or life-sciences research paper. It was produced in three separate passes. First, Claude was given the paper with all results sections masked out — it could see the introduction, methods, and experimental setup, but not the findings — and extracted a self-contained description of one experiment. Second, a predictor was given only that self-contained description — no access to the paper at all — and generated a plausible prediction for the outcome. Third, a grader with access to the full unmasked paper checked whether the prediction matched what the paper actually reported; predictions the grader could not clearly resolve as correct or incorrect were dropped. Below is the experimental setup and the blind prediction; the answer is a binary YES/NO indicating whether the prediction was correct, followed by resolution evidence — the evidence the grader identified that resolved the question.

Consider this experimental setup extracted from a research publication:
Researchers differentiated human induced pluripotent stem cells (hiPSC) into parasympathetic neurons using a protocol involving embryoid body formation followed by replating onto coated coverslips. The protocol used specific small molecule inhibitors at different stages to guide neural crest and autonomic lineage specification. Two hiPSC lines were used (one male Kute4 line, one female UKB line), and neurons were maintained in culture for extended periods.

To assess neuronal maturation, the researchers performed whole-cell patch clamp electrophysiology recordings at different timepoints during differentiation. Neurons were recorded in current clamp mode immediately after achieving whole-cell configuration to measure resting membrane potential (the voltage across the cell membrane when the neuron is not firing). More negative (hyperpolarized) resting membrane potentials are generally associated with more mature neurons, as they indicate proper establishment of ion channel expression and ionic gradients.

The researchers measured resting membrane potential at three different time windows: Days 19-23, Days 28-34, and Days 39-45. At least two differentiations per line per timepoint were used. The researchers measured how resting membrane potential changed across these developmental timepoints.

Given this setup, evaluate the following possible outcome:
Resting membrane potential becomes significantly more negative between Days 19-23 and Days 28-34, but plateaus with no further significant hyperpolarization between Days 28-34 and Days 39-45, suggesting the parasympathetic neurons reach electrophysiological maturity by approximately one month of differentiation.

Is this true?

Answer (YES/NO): NO